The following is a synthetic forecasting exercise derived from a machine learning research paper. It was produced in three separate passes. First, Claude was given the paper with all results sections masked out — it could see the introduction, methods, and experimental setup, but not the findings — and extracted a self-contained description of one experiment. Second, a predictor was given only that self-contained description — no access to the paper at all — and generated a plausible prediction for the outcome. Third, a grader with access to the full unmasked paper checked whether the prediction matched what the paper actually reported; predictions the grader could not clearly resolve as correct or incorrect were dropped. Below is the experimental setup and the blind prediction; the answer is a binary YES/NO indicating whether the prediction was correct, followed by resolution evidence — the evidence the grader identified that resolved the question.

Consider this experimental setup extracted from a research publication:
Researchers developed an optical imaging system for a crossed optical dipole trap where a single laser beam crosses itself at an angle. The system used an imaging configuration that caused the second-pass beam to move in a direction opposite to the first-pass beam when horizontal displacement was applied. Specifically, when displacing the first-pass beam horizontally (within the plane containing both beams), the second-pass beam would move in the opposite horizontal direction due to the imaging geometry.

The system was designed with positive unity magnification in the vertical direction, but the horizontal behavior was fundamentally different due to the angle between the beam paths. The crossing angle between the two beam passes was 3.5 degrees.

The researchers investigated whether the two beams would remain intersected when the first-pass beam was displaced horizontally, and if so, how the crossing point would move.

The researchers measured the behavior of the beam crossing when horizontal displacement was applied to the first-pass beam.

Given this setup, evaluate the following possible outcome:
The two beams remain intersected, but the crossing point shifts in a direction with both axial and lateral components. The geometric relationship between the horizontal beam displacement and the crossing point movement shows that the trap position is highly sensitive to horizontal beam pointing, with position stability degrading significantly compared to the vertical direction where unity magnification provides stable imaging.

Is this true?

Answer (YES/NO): NO